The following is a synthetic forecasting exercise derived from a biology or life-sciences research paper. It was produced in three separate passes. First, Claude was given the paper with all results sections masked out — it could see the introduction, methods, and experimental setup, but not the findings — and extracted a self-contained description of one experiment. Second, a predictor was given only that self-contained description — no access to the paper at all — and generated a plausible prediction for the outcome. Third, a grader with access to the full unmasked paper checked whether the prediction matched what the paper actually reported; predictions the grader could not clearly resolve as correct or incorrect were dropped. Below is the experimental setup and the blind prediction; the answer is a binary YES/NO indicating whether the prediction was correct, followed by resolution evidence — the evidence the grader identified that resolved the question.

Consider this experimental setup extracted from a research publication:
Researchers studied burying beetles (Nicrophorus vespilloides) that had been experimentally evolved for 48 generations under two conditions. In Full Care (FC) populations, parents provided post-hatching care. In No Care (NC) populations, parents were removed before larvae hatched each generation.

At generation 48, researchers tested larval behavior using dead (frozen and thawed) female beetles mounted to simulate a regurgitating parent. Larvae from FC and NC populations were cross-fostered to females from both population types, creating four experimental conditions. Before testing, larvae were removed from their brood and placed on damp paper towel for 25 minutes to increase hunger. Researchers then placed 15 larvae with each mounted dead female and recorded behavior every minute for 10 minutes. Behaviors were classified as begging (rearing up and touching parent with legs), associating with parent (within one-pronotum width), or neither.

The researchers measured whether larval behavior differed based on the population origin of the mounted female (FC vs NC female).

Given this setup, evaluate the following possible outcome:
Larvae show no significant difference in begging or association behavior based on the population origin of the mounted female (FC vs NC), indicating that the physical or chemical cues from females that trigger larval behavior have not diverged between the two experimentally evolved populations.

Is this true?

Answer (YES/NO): YES